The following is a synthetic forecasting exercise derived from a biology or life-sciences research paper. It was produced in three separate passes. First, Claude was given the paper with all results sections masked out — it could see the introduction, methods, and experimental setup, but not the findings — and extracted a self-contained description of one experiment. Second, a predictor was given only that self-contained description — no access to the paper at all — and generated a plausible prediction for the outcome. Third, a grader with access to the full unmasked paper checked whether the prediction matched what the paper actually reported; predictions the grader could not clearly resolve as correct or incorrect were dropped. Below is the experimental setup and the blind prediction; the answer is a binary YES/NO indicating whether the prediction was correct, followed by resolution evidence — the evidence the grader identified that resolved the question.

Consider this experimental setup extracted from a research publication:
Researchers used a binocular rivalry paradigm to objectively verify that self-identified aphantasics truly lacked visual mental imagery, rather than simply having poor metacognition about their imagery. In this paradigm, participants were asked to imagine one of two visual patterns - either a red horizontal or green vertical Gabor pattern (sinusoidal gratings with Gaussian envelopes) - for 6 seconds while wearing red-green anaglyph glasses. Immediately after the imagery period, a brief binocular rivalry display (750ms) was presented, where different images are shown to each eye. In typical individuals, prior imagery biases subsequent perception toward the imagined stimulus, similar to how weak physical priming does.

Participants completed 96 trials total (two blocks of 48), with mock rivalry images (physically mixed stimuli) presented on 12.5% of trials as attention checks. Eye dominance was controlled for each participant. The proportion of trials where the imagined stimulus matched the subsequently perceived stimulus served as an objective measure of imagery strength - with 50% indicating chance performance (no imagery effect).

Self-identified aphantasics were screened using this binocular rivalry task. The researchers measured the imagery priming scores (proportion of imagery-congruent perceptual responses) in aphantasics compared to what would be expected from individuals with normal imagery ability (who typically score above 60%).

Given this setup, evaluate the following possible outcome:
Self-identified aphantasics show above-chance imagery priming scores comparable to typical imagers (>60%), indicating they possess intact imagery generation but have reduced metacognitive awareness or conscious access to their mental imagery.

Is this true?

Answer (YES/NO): NO